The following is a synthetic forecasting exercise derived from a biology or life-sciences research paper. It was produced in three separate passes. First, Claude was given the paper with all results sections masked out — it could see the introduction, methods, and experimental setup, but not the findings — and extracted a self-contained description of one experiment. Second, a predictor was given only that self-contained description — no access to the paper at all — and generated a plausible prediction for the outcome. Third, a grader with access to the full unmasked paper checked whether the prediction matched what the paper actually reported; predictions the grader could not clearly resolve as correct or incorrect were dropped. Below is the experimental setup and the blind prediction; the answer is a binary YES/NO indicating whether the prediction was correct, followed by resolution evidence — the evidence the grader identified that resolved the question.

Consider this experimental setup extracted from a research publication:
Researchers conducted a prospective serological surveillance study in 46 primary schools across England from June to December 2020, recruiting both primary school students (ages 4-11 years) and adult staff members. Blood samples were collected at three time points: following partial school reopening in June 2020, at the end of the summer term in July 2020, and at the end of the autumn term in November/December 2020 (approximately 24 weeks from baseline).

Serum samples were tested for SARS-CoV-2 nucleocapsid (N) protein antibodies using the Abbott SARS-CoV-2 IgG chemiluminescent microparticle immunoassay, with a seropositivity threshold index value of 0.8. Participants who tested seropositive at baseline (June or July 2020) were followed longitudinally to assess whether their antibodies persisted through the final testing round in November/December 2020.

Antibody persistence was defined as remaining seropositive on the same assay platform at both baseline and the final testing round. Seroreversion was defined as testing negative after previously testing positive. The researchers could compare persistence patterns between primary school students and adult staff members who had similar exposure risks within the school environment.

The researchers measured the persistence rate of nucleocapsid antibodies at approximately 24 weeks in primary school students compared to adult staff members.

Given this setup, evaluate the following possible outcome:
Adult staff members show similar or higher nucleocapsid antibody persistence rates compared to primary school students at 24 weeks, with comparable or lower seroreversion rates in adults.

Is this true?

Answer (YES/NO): YES